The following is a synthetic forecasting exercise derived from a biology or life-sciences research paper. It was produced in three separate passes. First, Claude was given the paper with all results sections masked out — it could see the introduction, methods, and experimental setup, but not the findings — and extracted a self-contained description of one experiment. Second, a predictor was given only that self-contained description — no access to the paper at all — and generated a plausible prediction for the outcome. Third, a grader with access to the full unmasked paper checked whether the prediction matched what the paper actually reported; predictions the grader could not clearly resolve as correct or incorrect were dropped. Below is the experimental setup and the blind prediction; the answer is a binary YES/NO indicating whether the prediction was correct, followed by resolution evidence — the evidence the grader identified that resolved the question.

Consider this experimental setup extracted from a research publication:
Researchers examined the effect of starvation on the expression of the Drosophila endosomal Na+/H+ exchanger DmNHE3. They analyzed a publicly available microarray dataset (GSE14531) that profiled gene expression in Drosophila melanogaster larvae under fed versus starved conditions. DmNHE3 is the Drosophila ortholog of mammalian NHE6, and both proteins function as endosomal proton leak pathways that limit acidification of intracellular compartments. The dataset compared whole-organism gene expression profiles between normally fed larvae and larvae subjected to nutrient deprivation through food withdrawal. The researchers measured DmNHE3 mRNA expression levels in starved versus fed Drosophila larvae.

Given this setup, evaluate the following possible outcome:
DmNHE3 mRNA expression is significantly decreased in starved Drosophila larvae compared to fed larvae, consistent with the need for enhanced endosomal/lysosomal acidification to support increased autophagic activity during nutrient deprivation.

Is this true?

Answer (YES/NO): NO